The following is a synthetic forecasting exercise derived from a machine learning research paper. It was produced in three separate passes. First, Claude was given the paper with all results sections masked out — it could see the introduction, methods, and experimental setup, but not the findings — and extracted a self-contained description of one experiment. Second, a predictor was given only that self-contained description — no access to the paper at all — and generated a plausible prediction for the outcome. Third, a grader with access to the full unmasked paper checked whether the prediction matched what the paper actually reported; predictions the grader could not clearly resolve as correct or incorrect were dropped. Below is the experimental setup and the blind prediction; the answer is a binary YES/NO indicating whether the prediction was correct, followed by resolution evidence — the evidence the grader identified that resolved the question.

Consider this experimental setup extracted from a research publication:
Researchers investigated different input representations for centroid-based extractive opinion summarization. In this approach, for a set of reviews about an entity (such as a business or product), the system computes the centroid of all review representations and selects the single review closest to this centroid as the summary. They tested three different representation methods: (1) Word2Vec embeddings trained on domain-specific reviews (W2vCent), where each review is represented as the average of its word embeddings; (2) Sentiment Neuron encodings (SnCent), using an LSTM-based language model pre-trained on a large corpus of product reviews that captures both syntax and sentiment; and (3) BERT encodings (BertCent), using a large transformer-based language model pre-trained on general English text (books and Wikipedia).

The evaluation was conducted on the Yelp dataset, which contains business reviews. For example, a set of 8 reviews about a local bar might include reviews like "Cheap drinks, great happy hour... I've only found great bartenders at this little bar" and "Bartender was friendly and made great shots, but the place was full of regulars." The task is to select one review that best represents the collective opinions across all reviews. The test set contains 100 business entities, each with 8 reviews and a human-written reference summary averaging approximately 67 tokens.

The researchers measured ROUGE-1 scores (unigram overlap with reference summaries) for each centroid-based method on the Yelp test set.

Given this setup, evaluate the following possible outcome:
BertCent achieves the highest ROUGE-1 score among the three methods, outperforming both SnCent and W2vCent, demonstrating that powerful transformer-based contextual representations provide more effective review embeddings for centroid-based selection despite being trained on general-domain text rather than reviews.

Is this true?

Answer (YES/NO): YES